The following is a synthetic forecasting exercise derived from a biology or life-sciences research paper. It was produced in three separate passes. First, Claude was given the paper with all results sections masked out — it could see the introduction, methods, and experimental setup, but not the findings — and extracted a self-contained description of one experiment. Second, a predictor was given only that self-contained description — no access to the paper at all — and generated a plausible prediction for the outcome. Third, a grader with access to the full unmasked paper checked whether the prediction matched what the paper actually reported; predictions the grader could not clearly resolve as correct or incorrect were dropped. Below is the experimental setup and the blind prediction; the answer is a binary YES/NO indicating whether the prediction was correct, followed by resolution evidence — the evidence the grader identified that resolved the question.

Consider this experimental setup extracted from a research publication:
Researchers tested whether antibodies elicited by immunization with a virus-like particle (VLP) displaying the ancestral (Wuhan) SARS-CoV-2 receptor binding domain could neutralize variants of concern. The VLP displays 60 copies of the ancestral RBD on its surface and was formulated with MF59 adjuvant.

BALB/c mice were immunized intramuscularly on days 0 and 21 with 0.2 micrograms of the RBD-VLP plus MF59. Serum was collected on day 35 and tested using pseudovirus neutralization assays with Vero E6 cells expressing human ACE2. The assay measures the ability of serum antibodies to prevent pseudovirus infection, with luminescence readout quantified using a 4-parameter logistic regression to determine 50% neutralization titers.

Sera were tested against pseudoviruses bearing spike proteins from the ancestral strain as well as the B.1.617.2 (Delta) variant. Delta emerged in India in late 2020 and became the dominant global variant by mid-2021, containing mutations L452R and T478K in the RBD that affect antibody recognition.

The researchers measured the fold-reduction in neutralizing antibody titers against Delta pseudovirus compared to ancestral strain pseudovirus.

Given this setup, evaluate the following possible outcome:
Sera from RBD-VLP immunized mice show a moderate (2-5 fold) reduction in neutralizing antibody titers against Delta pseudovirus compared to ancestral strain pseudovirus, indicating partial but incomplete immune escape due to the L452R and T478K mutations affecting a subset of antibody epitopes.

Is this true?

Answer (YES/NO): YES